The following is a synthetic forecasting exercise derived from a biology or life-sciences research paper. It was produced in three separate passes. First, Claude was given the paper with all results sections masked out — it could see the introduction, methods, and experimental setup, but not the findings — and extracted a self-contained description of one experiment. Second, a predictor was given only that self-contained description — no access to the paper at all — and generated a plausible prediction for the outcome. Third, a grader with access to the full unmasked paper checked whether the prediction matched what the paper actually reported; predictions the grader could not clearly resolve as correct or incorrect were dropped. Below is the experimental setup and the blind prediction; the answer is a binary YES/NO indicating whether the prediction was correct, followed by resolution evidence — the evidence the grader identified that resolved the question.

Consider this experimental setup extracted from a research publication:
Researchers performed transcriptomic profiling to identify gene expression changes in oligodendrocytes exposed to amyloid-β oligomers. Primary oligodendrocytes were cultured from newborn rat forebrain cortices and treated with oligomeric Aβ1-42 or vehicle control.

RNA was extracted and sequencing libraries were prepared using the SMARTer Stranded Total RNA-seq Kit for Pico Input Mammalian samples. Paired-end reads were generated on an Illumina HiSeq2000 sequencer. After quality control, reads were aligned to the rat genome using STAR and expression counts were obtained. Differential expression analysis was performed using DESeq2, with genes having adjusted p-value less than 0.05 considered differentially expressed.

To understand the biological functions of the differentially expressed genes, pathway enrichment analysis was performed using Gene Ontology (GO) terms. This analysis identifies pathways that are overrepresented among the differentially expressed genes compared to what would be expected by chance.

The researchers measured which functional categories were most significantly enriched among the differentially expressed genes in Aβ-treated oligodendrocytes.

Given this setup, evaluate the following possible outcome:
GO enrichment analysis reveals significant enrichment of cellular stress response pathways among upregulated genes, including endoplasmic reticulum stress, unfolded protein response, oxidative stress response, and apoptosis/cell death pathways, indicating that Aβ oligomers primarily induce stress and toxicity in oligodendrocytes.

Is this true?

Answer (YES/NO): NO